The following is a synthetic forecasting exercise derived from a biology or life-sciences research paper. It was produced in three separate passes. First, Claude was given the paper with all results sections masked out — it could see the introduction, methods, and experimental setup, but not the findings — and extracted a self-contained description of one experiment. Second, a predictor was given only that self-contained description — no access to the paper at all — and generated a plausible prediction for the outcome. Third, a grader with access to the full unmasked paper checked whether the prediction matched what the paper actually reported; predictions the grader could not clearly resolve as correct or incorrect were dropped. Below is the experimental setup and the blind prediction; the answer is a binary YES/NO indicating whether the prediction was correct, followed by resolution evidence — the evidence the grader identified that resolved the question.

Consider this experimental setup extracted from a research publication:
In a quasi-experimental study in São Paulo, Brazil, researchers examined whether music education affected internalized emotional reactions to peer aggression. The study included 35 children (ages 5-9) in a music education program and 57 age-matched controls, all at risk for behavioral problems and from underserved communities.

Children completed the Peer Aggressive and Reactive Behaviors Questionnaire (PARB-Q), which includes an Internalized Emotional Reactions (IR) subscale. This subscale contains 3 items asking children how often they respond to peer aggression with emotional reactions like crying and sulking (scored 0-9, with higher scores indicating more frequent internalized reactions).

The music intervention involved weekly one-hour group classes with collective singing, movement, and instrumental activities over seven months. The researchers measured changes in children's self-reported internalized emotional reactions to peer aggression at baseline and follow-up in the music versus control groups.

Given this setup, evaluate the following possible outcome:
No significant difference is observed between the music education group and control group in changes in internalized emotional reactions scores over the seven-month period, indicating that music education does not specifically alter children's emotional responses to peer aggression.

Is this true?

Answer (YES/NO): YES